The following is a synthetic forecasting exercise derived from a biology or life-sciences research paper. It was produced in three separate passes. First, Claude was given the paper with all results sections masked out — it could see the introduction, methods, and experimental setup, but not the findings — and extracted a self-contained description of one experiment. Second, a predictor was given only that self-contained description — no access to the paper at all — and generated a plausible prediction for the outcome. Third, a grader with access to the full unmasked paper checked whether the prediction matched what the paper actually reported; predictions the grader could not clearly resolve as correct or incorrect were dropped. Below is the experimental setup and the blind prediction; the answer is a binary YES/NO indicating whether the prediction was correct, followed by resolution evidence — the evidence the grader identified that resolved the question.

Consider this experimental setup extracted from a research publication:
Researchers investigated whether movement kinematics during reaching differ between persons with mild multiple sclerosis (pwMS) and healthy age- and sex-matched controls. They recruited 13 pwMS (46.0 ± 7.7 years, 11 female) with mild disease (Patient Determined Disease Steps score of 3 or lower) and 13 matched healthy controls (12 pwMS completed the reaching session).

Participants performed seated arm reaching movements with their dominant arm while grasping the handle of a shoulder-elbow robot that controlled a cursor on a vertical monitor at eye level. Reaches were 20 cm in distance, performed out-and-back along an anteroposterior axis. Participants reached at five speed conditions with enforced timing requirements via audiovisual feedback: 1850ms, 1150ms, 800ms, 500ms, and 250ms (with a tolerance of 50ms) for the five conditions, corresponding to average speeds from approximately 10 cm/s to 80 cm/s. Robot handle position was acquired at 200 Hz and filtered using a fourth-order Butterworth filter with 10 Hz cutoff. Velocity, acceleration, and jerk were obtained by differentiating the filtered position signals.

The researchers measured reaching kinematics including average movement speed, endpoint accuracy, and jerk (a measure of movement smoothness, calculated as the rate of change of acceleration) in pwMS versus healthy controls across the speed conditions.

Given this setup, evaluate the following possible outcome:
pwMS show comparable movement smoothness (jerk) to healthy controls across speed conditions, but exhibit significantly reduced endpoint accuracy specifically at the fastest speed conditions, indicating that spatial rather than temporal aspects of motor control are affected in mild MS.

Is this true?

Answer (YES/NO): NO